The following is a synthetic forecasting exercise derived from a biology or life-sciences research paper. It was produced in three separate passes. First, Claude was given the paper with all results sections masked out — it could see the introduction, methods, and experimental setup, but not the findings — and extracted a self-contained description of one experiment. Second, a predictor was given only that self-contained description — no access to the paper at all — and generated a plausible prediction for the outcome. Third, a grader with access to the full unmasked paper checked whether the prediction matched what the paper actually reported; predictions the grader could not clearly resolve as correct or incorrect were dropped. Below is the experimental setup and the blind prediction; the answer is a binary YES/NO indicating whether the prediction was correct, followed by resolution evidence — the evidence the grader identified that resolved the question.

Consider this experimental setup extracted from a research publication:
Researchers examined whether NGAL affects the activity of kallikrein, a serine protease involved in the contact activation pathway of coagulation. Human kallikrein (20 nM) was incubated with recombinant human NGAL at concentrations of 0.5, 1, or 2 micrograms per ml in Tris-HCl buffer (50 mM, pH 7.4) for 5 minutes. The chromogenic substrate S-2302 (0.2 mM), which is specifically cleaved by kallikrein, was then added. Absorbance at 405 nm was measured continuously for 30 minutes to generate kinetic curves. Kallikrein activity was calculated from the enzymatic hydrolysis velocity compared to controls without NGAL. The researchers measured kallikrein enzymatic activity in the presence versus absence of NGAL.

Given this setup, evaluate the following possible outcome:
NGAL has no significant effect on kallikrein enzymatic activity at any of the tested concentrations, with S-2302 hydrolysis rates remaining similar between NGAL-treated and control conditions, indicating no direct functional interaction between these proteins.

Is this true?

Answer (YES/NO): NO